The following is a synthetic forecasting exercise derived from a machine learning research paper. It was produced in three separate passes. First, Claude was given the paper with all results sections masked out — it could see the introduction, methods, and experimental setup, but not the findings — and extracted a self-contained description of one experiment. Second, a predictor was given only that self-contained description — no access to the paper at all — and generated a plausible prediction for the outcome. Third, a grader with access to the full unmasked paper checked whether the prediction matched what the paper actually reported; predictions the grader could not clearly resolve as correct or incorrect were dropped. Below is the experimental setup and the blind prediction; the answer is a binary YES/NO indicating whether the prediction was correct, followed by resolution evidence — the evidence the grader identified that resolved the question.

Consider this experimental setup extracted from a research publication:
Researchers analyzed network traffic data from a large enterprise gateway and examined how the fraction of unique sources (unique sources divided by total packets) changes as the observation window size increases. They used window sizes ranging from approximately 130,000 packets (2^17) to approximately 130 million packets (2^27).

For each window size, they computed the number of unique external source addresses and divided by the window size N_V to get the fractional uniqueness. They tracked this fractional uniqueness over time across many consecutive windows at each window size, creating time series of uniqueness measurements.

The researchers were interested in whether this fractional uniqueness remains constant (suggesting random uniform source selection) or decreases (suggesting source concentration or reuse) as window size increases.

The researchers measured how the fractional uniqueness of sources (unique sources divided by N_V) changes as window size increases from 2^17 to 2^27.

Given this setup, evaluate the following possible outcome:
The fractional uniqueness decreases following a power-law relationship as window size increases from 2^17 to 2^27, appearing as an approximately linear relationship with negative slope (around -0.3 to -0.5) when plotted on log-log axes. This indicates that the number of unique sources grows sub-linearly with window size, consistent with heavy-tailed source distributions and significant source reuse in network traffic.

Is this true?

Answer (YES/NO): NO